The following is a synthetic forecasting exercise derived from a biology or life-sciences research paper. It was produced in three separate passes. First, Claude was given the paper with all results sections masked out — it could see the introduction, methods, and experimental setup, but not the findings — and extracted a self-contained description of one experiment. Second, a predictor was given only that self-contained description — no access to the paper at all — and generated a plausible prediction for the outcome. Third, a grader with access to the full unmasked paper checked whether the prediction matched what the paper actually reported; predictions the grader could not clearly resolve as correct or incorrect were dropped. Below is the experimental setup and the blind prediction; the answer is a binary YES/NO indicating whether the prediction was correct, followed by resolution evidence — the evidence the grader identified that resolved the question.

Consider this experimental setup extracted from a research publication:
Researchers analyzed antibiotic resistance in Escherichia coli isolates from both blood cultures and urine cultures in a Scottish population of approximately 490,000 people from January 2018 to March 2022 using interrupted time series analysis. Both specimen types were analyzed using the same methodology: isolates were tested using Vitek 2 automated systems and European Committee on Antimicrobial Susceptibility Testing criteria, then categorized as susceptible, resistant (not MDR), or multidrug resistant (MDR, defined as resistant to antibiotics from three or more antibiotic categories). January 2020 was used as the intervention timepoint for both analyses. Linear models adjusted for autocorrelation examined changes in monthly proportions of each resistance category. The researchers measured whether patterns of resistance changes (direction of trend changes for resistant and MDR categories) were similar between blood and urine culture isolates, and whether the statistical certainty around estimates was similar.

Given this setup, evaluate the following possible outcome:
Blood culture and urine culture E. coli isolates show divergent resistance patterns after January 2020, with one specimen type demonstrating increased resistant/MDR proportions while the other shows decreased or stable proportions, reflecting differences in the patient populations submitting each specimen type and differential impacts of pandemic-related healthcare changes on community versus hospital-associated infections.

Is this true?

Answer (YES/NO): NO